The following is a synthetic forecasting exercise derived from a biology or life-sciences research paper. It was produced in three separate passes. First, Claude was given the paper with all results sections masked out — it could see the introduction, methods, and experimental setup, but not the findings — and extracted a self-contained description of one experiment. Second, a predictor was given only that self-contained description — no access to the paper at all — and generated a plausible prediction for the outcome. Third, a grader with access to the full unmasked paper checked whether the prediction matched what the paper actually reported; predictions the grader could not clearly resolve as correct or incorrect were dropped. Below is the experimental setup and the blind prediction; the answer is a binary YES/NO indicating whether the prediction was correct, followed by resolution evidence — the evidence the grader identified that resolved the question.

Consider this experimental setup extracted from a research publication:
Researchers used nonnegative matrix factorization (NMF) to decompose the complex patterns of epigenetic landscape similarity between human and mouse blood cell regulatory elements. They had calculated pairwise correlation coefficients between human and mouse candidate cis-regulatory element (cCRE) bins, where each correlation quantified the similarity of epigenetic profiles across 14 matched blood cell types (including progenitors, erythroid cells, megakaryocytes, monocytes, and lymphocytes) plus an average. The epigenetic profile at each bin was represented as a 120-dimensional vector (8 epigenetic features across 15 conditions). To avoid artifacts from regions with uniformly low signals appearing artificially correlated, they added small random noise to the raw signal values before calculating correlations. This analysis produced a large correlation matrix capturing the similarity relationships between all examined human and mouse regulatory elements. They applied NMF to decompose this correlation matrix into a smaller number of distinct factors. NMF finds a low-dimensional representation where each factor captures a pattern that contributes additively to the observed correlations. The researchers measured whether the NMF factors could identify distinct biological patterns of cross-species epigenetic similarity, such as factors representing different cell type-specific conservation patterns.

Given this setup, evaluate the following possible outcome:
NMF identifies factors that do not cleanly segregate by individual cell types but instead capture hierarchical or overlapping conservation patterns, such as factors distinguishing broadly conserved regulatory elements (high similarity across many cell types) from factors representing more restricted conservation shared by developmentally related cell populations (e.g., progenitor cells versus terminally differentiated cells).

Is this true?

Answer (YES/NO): NO